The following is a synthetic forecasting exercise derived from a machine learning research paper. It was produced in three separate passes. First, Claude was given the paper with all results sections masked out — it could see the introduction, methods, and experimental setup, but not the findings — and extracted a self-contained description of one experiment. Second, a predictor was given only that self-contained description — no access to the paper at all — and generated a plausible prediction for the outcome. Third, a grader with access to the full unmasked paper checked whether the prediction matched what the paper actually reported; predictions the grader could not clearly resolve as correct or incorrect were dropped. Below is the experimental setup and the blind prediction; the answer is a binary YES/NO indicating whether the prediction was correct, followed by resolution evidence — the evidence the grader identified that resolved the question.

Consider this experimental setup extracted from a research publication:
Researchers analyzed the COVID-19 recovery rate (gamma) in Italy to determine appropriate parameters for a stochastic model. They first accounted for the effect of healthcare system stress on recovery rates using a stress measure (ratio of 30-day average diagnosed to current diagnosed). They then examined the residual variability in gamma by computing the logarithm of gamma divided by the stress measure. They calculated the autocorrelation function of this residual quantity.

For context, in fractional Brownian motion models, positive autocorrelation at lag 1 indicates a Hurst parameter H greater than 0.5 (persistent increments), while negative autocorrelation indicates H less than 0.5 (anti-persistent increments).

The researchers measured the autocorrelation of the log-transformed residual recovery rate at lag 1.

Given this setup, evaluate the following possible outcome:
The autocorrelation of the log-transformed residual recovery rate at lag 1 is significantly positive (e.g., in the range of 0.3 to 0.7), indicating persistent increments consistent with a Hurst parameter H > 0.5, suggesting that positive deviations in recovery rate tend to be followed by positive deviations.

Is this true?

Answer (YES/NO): NO